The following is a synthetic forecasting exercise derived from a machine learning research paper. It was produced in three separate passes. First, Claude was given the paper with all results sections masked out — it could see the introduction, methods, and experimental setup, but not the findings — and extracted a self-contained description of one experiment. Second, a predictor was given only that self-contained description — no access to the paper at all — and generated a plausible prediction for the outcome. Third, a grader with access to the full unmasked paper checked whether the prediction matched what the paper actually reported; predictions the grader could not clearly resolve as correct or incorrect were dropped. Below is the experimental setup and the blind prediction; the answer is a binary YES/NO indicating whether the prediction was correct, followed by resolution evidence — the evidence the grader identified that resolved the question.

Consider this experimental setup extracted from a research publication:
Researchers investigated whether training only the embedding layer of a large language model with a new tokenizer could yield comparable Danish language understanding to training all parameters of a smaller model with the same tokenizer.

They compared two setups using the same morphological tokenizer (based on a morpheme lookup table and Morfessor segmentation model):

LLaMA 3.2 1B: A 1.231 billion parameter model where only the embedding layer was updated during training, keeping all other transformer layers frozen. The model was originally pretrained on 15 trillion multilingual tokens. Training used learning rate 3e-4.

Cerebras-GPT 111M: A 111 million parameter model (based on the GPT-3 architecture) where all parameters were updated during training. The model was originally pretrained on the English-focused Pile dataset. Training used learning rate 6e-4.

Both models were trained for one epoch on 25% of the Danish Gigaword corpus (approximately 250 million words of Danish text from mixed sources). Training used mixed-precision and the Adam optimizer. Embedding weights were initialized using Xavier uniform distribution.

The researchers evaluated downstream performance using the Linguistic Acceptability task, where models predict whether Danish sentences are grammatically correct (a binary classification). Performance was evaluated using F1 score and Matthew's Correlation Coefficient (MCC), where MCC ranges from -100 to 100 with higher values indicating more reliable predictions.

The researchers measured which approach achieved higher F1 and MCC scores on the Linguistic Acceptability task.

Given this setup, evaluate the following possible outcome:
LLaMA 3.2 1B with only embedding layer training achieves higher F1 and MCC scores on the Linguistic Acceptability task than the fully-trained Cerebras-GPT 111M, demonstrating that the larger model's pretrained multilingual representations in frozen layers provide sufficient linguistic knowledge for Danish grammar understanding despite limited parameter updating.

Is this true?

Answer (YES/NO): NO